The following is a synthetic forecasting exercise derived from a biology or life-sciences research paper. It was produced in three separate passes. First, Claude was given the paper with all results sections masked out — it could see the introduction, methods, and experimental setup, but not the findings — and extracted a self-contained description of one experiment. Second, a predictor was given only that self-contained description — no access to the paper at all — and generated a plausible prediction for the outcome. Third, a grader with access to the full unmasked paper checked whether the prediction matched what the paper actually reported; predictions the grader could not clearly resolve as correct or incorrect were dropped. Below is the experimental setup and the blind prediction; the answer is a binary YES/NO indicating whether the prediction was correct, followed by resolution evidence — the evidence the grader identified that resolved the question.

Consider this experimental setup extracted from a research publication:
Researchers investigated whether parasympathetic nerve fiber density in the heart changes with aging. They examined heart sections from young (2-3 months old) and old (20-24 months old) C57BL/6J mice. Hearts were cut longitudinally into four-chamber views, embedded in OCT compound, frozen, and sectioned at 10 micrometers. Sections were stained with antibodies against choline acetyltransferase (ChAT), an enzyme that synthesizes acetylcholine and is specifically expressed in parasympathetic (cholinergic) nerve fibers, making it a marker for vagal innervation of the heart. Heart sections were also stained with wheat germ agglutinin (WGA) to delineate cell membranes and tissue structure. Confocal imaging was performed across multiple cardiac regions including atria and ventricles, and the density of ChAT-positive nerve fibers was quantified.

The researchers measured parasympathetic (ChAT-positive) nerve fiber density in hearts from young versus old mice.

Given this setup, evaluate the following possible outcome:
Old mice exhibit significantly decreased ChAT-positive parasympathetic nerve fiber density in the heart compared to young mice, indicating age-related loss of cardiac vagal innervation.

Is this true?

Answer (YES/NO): YES